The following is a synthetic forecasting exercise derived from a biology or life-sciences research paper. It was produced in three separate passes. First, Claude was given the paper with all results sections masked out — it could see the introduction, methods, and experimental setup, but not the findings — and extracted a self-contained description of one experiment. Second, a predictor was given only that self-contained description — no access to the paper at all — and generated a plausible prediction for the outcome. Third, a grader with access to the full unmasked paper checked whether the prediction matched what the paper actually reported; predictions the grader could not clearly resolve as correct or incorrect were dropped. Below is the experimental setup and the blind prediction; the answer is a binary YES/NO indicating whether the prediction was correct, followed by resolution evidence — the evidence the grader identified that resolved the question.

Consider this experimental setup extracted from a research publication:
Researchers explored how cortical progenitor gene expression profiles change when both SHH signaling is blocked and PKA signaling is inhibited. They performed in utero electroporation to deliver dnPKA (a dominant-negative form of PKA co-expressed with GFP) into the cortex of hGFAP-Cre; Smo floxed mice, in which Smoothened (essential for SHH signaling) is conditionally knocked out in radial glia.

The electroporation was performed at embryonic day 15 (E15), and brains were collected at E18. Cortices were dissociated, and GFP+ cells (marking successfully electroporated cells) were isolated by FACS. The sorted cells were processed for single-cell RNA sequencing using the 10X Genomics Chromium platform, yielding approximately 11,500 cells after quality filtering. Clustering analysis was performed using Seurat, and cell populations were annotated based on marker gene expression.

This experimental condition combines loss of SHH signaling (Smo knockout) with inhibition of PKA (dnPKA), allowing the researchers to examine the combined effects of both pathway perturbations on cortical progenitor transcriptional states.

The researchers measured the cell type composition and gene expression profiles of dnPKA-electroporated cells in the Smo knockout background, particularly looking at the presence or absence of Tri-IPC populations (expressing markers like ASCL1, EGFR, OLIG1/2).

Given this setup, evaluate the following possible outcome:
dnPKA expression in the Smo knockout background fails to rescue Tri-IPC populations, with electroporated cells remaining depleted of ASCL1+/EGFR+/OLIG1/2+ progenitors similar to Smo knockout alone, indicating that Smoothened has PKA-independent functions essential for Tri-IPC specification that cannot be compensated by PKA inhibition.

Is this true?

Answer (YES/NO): NO